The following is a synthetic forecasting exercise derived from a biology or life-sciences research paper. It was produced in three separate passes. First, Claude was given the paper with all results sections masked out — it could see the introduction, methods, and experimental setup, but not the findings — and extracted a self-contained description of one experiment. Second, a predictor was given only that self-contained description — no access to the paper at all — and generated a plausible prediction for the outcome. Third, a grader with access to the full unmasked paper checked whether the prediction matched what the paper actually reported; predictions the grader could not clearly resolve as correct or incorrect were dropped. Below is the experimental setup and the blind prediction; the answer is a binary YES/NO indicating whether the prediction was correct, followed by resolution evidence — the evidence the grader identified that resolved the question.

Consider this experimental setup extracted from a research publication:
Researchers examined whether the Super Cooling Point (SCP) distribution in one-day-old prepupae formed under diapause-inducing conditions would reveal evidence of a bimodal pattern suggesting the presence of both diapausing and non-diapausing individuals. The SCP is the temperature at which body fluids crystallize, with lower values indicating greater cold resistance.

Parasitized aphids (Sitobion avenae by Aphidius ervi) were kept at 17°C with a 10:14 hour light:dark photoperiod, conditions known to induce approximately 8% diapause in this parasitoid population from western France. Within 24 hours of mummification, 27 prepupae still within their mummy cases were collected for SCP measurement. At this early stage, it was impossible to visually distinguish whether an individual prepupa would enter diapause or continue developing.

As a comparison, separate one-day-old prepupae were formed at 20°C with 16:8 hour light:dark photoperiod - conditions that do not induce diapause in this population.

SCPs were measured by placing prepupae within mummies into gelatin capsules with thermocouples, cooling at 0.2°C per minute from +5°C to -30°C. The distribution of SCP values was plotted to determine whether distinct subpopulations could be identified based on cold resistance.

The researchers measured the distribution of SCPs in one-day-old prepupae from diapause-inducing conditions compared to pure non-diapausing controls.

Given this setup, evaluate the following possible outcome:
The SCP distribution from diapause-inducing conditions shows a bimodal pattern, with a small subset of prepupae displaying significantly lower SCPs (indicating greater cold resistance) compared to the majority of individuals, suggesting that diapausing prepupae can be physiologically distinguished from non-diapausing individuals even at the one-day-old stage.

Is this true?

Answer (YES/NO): NO